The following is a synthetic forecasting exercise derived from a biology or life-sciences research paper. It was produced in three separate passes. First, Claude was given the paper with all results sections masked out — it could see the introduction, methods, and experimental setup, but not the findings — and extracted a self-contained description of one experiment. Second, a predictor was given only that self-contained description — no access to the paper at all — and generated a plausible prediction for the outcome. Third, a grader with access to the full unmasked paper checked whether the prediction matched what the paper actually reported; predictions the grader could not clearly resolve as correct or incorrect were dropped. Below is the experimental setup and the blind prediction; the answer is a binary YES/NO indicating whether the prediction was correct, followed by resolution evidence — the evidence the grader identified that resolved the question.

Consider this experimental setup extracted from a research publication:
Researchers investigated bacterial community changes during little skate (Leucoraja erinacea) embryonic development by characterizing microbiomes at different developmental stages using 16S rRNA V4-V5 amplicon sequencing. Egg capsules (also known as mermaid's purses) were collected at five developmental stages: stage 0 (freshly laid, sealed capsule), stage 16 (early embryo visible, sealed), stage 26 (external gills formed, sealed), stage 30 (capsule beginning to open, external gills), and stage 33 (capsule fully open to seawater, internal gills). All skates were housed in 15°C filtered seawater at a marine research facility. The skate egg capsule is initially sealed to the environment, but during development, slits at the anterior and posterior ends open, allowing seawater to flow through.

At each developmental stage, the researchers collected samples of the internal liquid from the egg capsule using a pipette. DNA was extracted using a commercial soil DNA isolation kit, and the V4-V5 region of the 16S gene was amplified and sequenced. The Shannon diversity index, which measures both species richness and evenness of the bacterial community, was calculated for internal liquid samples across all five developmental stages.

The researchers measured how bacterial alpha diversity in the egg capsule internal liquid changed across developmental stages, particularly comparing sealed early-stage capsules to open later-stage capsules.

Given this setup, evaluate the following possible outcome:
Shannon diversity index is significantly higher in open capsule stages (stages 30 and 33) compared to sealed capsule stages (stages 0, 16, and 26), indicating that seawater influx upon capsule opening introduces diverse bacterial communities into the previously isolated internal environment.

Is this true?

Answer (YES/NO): NO